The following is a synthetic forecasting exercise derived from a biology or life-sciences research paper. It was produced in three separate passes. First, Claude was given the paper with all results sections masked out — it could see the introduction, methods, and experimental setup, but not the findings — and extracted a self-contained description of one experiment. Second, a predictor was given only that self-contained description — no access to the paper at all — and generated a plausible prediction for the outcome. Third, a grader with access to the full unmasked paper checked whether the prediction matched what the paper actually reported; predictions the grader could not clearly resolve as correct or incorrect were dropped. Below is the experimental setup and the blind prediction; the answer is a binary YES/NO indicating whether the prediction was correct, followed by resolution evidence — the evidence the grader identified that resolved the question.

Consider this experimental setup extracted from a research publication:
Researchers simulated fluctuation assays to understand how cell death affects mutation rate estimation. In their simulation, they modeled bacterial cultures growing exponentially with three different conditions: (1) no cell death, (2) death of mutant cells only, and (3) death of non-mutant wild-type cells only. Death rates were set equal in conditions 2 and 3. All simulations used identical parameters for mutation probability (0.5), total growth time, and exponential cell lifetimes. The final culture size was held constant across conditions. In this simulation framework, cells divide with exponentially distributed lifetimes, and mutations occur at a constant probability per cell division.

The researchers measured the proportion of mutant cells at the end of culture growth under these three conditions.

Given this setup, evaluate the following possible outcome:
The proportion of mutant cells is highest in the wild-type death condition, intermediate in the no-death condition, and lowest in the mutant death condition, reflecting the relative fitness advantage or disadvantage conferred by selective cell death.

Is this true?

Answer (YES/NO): YES